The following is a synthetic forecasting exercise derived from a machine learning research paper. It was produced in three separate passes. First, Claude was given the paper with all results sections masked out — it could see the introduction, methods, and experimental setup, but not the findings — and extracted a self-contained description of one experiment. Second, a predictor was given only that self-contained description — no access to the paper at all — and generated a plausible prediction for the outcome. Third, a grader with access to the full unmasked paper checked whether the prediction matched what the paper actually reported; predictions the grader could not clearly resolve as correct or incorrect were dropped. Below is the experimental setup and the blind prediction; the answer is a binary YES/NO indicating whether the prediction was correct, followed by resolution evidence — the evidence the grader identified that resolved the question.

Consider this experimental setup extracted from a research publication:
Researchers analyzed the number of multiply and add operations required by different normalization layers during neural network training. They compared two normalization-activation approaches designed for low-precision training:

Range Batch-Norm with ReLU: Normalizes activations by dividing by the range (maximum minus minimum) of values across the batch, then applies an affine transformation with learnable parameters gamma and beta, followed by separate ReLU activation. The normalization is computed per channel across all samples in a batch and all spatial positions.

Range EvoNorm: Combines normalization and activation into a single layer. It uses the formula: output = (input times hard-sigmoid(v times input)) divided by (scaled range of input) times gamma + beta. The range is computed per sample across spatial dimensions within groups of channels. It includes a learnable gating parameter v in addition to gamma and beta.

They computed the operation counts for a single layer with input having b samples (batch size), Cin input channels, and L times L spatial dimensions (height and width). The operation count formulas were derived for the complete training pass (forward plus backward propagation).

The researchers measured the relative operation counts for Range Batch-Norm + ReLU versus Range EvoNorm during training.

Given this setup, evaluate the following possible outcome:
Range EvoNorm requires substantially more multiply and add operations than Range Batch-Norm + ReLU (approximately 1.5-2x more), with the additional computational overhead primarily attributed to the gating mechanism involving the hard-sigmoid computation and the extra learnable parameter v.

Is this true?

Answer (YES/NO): NO